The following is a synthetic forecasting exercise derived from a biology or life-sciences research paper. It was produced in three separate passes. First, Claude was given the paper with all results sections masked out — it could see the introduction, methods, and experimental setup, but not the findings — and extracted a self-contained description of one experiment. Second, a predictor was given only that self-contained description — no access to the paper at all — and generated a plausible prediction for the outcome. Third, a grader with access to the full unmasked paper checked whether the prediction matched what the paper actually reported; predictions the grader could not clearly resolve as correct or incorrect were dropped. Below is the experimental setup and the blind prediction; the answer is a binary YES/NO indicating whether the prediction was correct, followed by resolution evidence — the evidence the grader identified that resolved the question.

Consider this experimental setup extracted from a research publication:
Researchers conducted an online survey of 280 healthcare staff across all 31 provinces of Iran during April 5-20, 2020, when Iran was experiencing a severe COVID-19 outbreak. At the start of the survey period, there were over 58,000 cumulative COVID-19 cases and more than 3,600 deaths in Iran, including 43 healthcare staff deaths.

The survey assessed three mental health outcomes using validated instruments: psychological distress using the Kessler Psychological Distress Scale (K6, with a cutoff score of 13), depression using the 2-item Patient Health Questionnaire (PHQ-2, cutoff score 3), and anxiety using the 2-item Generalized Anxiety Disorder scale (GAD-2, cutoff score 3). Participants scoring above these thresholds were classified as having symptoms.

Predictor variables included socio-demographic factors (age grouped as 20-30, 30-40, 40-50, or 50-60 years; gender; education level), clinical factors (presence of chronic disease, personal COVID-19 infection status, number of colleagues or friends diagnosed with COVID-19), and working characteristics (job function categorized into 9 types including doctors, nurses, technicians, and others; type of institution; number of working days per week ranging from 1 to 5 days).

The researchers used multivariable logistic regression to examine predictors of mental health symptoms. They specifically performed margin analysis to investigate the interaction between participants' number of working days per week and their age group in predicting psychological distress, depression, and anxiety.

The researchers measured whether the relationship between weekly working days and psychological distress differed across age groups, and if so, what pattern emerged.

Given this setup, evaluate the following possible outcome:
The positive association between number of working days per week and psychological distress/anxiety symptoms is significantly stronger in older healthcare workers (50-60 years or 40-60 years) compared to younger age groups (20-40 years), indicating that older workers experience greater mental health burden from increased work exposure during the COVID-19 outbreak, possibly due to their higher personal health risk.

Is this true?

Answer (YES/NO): NO